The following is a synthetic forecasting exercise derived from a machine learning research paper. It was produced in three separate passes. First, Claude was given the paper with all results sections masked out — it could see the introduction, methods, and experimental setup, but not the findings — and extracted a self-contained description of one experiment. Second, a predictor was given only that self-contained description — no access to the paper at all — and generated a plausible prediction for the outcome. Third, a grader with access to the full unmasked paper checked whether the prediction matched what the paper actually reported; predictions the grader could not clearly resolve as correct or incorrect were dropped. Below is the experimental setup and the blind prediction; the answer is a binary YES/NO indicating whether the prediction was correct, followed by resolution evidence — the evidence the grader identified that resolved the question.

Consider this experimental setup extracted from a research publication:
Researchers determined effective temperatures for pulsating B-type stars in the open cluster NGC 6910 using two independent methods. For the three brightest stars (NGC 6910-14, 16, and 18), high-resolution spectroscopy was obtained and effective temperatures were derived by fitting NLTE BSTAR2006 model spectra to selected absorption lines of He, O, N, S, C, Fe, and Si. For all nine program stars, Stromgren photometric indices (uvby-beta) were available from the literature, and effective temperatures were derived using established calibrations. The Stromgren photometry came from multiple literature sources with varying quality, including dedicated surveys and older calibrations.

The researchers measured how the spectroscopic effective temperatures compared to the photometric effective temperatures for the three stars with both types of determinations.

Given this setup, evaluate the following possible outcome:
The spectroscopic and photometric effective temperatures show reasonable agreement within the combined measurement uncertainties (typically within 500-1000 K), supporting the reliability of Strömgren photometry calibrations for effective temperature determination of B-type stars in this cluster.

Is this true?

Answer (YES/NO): YES